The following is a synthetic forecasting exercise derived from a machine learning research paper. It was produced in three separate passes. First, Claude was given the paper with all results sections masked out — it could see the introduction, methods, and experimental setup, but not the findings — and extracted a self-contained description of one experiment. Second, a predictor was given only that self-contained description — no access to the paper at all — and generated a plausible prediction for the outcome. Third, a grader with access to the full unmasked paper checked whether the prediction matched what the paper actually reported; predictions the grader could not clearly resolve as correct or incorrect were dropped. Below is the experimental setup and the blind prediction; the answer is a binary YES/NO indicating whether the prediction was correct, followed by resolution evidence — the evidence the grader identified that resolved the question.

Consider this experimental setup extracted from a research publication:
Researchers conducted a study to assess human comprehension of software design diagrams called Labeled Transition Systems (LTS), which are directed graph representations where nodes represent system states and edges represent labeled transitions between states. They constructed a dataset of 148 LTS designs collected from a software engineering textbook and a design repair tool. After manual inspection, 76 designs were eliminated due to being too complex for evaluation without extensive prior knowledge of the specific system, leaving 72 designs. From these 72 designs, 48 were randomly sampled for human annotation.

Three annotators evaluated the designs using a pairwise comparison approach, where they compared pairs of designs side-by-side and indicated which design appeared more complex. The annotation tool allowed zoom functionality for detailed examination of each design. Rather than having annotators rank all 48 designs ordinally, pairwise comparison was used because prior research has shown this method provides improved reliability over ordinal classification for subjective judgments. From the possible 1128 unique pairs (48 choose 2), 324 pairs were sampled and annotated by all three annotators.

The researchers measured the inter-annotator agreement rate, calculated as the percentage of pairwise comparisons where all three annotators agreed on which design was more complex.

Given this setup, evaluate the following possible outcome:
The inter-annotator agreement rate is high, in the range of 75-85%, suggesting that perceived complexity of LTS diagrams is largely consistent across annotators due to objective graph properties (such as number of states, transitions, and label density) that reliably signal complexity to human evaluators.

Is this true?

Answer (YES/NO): YES